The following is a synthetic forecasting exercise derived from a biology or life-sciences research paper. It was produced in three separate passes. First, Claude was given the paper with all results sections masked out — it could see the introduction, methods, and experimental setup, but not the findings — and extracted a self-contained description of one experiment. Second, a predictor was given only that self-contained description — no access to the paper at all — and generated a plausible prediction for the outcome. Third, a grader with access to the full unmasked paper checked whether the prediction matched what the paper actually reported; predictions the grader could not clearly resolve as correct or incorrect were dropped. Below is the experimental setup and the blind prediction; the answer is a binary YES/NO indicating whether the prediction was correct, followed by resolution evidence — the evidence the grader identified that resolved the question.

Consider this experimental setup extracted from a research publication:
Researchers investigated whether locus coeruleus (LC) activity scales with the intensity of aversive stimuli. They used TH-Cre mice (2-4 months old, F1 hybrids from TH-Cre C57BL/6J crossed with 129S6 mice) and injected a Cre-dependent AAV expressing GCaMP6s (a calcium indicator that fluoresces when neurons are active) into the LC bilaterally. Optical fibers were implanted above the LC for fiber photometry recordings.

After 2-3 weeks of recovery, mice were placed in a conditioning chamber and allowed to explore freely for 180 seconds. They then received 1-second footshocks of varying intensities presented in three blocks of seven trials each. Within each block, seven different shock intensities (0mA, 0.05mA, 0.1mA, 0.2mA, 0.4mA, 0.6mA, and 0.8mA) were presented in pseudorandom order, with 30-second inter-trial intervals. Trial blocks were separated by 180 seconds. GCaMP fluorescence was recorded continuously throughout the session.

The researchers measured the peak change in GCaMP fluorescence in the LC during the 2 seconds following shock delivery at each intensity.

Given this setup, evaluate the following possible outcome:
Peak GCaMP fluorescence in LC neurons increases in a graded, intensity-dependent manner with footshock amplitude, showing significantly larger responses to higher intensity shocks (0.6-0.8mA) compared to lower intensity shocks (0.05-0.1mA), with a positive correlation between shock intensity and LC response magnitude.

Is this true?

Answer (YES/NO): YES